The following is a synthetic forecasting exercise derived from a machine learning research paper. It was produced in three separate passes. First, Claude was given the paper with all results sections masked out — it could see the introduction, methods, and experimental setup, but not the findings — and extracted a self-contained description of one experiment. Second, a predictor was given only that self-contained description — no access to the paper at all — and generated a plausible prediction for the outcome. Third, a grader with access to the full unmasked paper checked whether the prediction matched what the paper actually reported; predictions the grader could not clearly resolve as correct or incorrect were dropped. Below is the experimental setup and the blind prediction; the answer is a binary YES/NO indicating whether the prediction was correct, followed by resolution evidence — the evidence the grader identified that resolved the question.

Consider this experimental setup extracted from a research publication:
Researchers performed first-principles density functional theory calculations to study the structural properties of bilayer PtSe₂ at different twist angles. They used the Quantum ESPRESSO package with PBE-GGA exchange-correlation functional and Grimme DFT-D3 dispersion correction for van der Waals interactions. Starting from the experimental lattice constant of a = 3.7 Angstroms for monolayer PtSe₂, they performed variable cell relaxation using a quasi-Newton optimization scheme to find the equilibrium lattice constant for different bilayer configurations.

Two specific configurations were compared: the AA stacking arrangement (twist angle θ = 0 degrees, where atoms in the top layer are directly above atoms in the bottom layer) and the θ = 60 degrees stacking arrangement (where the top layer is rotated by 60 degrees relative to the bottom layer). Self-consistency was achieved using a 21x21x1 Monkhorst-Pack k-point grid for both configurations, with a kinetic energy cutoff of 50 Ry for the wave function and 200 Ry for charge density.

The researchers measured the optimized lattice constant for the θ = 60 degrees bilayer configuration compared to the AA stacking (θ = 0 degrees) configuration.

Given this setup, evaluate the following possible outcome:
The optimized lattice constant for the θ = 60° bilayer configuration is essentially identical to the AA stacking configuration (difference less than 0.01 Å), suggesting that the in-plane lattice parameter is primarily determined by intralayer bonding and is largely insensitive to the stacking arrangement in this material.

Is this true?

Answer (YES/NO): NO